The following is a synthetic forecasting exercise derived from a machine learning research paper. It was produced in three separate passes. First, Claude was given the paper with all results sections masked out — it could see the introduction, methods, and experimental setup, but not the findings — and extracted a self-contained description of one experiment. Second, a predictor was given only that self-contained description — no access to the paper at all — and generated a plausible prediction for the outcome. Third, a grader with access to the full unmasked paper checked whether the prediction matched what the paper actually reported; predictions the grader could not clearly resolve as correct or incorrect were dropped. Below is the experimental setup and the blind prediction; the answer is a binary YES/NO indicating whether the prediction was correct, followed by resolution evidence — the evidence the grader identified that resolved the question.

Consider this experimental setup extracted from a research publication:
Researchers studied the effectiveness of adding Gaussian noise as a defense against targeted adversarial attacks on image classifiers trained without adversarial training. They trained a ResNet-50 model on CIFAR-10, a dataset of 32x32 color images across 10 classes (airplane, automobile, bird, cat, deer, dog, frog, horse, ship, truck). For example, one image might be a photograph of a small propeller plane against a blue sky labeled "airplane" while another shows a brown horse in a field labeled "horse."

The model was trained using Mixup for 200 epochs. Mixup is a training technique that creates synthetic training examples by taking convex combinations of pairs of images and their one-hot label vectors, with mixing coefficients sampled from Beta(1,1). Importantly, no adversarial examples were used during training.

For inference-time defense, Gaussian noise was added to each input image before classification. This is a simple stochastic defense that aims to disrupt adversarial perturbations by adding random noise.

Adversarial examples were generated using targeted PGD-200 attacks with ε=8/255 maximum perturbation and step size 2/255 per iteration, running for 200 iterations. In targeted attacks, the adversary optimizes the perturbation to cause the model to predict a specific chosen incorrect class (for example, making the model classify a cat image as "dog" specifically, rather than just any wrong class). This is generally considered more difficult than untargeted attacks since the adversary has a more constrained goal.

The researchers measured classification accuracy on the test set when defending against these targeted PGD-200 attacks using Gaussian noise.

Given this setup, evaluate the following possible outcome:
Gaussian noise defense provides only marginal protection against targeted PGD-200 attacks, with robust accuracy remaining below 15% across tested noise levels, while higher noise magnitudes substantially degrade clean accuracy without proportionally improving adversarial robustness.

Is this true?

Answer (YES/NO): NO